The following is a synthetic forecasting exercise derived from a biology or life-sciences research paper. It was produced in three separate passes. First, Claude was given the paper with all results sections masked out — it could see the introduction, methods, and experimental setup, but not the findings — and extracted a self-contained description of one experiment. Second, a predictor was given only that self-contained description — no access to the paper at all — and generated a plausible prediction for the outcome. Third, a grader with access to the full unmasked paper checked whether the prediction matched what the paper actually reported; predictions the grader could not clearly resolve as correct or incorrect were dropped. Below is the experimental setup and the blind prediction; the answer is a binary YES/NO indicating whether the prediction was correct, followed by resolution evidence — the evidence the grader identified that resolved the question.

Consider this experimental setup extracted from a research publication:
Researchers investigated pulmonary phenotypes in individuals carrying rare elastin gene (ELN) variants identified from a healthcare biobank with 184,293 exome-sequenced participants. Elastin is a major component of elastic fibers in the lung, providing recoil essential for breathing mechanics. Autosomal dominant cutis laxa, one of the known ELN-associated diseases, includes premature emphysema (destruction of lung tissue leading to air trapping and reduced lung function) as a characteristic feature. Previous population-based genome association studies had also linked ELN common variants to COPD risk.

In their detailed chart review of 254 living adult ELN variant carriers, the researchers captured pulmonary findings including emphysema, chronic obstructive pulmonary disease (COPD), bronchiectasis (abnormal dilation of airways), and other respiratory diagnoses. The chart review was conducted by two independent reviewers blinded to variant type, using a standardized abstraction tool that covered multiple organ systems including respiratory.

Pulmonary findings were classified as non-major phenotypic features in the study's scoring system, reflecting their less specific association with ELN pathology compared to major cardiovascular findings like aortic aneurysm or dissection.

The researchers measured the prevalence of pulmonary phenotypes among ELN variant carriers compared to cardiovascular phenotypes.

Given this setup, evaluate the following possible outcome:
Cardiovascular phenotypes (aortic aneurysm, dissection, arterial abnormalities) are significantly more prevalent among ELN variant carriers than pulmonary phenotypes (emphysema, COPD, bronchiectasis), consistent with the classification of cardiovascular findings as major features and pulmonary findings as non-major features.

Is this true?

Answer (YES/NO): YES